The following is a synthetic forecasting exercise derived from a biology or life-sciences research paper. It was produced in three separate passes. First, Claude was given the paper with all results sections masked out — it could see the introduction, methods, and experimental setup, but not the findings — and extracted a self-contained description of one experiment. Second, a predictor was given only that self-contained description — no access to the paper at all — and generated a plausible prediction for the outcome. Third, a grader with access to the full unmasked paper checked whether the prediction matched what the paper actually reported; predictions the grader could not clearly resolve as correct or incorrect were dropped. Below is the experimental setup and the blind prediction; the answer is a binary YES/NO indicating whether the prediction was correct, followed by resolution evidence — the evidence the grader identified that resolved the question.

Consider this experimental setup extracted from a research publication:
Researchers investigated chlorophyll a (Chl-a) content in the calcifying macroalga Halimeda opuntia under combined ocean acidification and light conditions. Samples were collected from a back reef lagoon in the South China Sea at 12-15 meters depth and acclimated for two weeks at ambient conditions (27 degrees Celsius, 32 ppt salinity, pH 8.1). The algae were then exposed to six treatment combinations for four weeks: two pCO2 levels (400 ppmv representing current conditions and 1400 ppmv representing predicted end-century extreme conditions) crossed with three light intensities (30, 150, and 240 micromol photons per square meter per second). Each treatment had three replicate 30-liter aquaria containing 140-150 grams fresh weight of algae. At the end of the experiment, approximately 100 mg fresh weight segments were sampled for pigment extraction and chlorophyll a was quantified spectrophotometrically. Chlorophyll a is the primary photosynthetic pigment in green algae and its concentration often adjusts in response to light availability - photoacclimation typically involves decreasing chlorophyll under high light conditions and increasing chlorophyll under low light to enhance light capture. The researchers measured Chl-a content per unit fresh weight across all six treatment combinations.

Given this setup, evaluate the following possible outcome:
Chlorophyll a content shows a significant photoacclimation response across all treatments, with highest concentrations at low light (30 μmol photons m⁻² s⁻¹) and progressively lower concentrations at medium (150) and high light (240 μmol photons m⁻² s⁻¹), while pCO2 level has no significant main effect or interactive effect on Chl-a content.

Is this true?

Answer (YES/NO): NO